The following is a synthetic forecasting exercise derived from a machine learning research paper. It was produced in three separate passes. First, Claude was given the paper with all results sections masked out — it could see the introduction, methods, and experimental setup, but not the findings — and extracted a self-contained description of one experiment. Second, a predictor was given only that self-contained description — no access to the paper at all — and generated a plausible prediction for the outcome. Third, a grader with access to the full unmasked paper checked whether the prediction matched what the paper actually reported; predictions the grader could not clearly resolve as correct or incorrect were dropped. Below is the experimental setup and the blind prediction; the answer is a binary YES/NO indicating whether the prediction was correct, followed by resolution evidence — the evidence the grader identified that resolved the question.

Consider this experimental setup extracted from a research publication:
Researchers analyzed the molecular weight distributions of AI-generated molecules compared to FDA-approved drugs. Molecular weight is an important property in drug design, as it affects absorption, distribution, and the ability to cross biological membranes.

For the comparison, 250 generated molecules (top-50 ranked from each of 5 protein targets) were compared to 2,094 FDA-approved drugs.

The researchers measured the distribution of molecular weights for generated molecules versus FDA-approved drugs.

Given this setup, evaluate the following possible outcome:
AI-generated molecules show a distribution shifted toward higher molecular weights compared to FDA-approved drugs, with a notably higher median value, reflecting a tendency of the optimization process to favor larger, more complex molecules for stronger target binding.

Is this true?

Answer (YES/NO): NO